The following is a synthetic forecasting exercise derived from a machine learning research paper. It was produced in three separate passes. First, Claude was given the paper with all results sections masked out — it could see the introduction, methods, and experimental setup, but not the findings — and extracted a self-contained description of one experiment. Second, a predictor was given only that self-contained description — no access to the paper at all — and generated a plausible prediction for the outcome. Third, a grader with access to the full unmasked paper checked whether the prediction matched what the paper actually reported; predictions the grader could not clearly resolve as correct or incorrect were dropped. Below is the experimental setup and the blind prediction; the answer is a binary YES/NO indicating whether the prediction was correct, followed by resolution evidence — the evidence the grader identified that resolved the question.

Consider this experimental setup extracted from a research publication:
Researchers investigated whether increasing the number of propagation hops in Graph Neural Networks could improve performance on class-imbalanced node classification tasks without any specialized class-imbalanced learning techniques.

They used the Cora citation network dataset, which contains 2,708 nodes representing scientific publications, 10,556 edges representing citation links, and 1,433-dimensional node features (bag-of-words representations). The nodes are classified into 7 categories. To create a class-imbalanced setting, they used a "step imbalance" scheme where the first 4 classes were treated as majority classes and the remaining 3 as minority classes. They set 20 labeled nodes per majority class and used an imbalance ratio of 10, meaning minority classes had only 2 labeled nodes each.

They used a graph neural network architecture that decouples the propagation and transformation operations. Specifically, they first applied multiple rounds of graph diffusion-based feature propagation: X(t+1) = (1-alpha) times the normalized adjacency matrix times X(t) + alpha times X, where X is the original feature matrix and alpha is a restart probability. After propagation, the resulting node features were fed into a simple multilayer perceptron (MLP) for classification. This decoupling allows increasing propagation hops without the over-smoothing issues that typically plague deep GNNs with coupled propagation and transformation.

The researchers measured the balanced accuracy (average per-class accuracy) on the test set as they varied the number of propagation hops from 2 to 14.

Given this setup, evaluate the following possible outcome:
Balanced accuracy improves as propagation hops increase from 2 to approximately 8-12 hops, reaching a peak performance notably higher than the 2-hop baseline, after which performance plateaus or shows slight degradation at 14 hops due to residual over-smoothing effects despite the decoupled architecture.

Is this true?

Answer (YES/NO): YES